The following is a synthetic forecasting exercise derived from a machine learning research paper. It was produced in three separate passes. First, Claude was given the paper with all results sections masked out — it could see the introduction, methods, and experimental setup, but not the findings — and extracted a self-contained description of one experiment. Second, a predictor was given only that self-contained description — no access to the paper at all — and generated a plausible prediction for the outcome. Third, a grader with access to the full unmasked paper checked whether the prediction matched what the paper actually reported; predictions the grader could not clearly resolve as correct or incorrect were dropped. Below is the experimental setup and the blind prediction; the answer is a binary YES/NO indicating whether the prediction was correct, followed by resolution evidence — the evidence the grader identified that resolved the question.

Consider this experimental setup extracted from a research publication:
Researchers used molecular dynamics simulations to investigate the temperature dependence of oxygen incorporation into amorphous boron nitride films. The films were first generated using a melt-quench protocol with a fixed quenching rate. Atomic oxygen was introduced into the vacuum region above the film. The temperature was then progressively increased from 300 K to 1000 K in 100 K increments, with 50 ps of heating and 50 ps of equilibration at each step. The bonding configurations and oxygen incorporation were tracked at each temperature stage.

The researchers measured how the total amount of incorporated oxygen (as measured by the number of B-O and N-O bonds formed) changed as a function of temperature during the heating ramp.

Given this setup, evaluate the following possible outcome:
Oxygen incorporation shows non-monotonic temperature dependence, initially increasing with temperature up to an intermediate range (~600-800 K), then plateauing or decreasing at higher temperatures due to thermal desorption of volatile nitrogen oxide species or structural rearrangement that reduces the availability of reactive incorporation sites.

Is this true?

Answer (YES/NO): NO